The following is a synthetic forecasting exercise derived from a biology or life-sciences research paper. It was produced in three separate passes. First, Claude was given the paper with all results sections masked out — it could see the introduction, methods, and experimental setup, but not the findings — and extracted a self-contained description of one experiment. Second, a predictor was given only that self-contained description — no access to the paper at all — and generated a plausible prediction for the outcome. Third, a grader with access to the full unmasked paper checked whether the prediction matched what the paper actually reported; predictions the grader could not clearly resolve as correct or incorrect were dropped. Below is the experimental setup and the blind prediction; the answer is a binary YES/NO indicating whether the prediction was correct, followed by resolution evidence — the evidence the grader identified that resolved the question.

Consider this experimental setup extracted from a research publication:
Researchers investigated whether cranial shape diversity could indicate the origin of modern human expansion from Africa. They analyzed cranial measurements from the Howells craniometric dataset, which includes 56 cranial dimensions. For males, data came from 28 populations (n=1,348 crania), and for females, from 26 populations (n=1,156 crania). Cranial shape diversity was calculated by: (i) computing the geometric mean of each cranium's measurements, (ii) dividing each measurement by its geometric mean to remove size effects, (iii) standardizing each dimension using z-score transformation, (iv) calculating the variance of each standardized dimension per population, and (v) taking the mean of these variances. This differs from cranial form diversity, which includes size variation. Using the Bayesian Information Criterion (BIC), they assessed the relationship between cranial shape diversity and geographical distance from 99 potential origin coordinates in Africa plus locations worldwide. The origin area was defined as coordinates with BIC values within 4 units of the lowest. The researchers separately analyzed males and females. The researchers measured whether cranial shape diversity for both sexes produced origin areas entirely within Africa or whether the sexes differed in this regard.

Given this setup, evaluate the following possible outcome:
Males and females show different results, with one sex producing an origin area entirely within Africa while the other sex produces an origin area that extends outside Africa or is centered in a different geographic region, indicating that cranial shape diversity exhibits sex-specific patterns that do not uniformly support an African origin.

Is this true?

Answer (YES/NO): NO